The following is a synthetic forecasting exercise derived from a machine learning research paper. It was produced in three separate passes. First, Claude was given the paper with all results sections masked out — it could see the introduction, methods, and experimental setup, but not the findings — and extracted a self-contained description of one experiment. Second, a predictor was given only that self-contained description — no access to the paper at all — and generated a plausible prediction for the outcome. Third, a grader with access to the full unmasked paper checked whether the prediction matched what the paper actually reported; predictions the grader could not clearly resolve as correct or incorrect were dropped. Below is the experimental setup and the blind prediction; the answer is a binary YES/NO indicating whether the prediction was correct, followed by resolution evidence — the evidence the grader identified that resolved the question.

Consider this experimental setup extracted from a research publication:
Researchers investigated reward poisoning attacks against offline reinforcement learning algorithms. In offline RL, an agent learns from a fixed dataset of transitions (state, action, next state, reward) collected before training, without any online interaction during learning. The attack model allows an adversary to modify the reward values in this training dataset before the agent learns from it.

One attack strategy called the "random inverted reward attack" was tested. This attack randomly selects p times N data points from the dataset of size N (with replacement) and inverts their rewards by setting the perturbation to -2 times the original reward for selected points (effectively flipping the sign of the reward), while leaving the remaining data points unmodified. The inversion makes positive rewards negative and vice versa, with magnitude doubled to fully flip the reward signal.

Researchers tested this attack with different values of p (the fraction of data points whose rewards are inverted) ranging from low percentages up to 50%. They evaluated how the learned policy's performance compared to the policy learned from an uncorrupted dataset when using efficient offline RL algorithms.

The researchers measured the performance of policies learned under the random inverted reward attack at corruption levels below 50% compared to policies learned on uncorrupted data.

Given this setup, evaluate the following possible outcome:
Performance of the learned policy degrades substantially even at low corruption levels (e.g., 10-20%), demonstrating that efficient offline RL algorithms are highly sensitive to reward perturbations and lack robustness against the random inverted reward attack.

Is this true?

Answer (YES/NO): NO